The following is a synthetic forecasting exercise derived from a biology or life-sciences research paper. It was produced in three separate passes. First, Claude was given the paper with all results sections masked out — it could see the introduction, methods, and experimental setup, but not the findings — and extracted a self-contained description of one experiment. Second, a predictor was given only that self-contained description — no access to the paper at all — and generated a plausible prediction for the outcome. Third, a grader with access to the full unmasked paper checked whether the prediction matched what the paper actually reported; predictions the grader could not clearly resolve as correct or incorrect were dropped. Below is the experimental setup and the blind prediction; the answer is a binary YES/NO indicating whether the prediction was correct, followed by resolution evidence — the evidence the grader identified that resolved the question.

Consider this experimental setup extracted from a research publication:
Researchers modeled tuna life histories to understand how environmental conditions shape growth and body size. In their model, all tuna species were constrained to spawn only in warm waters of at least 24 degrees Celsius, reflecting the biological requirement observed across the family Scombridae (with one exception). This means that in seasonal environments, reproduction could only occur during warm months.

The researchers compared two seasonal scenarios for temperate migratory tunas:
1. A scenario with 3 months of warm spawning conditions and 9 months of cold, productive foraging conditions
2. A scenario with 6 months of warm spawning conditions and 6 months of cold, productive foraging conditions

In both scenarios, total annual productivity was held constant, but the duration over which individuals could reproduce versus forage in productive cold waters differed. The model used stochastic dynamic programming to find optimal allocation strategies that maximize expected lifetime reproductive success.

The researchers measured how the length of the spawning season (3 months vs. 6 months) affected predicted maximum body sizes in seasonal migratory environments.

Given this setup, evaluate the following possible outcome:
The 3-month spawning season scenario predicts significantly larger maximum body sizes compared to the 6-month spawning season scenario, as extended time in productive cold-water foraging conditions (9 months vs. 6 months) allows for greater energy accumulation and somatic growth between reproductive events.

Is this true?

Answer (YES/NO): YES